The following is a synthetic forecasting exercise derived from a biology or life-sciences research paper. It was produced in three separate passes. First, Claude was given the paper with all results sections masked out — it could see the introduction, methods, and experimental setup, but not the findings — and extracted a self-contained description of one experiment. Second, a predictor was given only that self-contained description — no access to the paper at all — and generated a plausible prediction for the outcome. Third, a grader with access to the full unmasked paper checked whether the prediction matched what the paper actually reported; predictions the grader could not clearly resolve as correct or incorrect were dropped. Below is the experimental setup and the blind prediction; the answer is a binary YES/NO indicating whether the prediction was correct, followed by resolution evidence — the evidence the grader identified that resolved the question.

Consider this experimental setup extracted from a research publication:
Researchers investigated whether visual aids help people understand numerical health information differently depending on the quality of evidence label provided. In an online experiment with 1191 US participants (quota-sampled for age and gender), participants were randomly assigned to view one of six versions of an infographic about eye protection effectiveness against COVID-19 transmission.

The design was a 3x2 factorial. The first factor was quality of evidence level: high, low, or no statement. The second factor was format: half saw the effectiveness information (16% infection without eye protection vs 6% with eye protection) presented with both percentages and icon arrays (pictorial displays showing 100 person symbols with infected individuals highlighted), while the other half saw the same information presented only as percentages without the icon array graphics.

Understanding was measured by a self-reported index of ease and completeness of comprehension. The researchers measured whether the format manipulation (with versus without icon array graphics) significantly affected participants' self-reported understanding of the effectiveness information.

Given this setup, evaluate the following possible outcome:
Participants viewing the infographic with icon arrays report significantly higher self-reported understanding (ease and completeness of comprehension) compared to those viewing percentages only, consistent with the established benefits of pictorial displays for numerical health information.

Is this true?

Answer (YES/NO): NO